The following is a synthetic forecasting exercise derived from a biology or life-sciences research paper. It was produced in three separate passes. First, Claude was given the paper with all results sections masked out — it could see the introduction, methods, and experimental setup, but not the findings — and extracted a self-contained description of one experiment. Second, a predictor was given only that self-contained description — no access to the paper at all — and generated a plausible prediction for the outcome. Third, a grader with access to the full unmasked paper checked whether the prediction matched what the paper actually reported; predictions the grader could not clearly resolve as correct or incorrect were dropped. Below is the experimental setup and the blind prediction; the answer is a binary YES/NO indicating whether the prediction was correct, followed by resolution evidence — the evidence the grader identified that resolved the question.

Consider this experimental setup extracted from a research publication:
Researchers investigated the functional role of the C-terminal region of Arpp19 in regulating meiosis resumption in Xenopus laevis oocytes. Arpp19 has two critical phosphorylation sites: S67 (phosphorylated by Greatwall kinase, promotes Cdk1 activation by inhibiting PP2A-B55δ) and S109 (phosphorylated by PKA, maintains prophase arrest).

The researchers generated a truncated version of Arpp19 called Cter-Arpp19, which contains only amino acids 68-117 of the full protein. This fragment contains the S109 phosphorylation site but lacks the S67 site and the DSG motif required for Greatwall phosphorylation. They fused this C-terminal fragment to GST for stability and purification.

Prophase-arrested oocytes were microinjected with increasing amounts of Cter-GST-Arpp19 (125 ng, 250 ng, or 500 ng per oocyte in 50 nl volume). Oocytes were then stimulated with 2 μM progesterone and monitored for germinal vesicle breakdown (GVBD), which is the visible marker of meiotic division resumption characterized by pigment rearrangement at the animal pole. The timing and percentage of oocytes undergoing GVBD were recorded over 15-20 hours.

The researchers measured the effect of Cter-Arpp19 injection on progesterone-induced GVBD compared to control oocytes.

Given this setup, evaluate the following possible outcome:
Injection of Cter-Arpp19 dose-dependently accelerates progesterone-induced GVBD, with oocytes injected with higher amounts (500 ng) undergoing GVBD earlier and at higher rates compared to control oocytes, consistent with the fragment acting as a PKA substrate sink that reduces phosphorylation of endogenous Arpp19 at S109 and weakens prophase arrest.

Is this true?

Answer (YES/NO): NO